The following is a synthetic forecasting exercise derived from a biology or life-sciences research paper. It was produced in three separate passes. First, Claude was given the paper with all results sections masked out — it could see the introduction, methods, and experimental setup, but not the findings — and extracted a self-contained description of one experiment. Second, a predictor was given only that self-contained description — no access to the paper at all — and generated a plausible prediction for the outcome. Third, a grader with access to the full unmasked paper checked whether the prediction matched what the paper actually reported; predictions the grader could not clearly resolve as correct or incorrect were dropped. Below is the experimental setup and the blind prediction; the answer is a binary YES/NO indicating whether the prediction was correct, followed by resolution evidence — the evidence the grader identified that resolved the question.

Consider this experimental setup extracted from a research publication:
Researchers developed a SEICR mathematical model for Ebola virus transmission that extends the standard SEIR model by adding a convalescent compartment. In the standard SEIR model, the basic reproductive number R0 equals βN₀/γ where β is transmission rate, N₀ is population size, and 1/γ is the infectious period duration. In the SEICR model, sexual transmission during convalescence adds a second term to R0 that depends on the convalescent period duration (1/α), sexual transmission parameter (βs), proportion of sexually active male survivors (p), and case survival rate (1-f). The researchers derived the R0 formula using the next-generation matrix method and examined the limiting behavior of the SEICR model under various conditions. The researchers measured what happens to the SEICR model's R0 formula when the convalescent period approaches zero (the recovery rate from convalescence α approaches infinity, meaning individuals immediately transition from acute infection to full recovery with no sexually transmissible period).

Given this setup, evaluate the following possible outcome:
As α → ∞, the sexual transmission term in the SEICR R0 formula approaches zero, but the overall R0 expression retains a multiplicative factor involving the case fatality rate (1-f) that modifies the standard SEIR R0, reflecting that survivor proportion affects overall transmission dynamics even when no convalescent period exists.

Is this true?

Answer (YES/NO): NO